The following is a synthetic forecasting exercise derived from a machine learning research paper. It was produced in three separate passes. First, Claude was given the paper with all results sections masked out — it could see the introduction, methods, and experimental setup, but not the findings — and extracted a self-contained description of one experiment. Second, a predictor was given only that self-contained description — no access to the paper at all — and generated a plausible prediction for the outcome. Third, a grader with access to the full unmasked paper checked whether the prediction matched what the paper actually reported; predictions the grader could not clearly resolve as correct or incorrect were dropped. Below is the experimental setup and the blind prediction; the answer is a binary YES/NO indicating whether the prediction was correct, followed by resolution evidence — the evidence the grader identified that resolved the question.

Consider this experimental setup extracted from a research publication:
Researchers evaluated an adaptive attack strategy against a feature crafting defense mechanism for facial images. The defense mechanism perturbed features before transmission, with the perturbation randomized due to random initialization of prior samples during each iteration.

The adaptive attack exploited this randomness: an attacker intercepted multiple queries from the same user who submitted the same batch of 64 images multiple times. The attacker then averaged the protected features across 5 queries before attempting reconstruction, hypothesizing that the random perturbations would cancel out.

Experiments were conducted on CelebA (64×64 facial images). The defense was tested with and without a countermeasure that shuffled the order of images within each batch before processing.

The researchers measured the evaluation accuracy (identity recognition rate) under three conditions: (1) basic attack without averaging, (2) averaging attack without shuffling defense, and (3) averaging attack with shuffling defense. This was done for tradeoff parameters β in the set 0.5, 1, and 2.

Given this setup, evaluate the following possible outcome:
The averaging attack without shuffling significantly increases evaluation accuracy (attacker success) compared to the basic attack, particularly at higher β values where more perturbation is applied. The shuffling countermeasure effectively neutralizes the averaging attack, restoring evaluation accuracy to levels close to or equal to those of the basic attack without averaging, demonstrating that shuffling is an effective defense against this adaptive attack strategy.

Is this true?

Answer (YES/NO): NO